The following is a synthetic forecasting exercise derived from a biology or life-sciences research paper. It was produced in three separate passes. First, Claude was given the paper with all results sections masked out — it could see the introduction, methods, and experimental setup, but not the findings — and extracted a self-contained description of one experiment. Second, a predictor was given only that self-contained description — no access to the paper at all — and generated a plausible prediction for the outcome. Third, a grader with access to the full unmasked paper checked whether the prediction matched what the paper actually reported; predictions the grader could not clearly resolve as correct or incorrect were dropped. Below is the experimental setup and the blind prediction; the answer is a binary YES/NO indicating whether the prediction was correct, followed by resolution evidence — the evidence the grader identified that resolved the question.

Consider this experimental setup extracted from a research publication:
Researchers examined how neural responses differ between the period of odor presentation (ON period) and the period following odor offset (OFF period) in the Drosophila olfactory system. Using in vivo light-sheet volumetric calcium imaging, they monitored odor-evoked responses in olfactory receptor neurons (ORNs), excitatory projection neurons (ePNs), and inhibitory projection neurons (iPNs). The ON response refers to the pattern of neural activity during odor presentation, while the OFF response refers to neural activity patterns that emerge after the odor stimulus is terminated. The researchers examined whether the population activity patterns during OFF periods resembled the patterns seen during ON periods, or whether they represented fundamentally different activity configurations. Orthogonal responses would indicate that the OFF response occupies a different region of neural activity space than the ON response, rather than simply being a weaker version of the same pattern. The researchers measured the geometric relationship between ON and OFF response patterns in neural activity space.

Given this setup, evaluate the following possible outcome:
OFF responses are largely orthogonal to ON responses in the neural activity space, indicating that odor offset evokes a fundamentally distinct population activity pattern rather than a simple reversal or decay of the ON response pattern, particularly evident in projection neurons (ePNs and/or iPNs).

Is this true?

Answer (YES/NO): YES